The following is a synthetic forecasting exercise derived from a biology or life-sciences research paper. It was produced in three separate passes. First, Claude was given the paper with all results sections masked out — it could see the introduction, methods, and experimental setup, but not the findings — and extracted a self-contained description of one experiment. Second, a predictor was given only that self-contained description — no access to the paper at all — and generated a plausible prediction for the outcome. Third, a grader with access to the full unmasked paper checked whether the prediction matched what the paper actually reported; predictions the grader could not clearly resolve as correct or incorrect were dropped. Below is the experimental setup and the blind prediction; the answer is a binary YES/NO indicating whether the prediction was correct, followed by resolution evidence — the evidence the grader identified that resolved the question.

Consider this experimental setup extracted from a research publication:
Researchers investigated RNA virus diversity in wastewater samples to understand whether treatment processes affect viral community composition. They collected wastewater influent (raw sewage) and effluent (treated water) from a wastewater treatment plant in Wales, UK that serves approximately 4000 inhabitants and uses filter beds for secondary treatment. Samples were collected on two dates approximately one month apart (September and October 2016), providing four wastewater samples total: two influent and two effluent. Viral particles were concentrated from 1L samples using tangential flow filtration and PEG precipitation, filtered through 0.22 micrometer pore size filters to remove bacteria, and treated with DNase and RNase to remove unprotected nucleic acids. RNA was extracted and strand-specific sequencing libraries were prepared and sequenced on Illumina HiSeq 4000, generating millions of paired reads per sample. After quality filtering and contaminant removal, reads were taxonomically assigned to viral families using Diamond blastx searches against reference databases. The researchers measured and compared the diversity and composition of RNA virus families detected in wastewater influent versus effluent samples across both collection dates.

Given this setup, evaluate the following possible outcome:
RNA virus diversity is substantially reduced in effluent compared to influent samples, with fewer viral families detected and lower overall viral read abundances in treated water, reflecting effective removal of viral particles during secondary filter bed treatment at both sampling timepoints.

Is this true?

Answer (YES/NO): NO